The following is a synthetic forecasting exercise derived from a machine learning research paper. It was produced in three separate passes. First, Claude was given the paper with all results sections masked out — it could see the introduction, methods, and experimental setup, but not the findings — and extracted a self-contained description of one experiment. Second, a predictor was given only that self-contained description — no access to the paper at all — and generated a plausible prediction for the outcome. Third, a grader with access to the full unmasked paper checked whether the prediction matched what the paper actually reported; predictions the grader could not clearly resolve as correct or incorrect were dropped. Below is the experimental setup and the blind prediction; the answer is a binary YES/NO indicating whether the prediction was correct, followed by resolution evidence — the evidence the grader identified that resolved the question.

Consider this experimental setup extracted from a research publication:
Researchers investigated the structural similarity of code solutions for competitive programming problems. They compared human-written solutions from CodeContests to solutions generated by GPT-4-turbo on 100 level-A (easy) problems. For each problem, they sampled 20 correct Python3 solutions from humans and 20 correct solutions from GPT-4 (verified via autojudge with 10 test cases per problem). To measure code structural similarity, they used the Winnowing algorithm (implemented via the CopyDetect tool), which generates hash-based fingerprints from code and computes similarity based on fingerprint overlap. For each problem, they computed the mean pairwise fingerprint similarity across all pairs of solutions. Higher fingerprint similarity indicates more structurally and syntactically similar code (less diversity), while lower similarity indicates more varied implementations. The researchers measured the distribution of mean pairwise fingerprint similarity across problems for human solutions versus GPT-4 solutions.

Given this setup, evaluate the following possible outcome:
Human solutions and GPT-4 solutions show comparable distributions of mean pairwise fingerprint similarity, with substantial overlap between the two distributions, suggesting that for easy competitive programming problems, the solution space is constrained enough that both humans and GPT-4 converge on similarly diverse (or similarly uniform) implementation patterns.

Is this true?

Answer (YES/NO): NO